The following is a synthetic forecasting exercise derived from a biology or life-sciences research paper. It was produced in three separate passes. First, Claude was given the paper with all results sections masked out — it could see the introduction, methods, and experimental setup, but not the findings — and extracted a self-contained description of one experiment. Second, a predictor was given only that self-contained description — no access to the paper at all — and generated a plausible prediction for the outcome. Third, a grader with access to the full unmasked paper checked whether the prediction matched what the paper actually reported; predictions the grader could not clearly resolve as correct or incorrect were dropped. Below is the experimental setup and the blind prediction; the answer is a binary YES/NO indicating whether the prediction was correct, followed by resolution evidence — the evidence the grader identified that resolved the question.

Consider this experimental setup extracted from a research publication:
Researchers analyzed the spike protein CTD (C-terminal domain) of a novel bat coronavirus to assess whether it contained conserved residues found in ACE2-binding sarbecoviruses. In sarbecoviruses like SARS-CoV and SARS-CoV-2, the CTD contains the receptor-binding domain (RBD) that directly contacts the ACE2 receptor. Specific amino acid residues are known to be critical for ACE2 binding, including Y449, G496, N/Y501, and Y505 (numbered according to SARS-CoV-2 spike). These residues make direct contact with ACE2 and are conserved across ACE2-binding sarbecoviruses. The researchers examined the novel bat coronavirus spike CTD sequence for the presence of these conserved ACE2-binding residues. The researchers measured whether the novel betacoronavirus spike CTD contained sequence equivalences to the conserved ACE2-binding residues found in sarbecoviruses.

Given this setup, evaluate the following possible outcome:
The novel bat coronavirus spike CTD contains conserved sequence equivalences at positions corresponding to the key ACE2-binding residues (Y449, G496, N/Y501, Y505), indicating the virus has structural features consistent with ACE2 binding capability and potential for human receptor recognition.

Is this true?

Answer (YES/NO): NO